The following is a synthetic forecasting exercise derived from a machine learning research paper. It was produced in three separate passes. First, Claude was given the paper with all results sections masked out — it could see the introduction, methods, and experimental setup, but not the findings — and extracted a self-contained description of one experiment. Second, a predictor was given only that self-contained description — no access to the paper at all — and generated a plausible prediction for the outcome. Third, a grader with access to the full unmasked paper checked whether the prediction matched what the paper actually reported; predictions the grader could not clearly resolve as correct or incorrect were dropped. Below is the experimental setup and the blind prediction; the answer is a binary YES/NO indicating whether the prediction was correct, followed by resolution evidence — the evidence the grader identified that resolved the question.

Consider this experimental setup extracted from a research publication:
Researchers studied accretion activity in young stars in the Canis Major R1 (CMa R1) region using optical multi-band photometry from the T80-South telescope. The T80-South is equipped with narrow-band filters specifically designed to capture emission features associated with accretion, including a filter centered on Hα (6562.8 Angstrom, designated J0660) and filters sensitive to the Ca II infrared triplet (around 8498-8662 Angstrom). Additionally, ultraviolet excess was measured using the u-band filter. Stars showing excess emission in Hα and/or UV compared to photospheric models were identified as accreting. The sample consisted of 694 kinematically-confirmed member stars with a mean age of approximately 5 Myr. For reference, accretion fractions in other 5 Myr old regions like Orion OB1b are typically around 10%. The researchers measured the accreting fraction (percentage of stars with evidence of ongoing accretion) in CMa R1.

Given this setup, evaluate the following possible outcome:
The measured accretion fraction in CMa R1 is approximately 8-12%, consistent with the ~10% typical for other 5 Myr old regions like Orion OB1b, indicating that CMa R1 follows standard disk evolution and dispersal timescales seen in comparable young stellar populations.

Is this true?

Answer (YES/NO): NO